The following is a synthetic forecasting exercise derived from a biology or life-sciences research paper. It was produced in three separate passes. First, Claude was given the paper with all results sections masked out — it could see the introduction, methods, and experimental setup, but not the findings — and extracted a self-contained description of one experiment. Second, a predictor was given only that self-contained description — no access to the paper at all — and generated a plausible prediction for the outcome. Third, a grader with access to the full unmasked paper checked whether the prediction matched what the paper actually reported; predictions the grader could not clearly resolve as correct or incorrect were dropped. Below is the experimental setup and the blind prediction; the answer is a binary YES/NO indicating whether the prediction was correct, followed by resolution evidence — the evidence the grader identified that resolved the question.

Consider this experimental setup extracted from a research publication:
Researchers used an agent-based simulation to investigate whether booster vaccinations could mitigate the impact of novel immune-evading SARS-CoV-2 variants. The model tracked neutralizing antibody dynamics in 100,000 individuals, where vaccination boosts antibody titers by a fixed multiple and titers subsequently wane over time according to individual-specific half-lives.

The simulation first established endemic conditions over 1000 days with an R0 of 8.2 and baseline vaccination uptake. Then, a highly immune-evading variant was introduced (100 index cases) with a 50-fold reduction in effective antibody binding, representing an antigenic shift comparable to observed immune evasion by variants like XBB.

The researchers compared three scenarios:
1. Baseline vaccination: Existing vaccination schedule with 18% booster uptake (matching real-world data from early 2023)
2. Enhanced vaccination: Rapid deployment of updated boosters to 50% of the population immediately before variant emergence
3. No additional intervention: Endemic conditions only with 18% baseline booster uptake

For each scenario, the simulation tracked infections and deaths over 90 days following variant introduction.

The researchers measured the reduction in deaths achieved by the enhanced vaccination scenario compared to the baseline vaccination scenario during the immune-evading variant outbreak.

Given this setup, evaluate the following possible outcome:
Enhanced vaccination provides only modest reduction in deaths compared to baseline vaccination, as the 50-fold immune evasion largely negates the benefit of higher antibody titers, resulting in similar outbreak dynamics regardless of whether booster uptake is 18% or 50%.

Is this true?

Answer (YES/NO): NO